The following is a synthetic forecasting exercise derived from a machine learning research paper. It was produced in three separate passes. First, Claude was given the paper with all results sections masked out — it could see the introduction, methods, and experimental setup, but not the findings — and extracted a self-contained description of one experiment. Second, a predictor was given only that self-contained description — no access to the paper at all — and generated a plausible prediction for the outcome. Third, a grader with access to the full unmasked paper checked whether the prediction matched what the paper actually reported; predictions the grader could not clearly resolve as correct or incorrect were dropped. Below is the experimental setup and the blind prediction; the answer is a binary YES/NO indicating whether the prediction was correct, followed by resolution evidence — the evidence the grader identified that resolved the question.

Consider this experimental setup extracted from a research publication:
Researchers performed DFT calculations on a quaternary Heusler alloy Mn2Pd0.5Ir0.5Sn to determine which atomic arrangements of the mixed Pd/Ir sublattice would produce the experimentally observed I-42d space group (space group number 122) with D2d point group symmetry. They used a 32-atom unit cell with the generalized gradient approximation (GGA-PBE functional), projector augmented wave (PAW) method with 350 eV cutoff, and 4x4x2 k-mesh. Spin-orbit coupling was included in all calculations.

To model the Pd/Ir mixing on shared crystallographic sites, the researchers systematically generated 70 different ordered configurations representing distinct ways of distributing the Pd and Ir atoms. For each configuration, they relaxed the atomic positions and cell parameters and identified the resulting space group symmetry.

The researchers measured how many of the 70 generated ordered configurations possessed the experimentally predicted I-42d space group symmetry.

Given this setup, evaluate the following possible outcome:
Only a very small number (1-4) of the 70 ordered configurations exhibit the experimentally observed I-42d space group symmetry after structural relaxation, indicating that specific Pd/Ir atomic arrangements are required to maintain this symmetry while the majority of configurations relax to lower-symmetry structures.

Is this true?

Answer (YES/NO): NO